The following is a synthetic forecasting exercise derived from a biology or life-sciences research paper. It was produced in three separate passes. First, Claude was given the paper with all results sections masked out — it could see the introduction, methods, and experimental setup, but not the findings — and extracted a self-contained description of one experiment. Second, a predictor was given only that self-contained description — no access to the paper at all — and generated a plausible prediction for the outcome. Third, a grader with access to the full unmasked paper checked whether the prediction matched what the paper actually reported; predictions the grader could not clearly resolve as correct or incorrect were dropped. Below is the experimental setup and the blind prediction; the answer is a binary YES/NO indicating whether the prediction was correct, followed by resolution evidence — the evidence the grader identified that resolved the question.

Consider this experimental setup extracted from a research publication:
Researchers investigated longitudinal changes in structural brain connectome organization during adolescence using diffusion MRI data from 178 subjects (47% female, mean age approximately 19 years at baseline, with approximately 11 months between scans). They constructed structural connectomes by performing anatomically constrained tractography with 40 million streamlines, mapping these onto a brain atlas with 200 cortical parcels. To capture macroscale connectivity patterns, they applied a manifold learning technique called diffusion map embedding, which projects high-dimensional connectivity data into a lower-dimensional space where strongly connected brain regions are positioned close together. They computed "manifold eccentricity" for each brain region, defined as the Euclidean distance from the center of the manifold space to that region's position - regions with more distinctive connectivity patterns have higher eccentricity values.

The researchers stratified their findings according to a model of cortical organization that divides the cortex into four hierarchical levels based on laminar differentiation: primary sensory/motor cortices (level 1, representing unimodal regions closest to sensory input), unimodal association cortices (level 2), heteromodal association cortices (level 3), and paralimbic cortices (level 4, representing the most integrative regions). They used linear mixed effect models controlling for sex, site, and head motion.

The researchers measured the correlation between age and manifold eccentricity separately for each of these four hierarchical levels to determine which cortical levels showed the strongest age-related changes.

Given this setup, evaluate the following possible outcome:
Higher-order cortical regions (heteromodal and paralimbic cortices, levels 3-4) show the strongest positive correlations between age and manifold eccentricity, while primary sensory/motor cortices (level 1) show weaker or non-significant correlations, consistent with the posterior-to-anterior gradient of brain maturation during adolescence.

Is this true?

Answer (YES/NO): YES